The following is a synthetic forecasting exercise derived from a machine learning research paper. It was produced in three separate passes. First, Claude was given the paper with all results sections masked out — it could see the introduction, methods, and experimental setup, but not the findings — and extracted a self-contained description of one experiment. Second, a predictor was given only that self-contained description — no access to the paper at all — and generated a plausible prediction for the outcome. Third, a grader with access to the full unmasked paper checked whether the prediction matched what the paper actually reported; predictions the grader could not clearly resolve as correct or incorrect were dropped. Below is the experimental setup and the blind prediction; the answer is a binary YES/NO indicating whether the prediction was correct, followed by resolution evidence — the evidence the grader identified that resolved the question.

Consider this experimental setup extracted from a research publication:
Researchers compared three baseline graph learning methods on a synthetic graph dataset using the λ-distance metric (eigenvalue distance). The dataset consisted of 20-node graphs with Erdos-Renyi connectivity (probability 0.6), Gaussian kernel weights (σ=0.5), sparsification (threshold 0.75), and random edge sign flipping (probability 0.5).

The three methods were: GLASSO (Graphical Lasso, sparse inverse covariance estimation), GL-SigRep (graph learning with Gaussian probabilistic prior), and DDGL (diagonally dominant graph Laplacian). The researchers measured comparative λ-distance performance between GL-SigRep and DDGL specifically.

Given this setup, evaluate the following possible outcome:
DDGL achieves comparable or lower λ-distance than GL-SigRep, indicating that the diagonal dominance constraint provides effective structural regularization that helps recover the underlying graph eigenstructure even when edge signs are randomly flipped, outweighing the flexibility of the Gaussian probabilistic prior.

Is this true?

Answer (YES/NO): NO